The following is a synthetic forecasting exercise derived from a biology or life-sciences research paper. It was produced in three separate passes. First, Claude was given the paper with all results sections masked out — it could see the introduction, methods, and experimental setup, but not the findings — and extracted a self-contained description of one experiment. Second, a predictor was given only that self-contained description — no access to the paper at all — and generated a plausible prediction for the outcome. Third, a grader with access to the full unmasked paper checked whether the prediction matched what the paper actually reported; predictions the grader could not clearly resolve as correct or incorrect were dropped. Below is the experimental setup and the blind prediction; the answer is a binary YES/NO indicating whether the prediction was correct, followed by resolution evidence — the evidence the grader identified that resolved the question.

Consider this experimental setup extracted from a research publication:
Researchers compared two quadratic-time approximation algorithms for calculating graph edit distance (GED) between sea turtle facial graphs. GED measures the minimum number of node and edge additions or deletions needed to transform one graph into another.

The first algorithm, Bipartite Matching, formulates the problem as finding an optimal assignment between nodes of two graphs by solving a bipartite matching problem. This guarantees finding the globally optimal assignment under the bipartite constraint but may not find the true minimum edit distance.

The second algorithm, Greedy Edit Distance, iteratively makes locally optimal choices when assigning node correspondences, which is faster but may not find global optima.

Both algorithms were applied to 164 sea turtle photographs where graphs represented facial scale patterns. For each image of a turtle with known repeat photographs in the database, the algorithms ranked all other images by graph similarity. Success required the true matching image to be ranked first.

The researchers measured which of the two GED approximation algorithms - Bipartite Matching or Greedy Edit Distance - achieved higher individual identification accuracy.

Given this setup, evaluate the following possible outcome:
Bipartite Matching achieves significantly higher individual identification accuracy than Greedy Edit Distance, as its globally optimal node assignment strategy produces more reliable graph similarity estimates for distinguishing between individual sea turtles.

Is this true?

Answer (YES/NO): NO